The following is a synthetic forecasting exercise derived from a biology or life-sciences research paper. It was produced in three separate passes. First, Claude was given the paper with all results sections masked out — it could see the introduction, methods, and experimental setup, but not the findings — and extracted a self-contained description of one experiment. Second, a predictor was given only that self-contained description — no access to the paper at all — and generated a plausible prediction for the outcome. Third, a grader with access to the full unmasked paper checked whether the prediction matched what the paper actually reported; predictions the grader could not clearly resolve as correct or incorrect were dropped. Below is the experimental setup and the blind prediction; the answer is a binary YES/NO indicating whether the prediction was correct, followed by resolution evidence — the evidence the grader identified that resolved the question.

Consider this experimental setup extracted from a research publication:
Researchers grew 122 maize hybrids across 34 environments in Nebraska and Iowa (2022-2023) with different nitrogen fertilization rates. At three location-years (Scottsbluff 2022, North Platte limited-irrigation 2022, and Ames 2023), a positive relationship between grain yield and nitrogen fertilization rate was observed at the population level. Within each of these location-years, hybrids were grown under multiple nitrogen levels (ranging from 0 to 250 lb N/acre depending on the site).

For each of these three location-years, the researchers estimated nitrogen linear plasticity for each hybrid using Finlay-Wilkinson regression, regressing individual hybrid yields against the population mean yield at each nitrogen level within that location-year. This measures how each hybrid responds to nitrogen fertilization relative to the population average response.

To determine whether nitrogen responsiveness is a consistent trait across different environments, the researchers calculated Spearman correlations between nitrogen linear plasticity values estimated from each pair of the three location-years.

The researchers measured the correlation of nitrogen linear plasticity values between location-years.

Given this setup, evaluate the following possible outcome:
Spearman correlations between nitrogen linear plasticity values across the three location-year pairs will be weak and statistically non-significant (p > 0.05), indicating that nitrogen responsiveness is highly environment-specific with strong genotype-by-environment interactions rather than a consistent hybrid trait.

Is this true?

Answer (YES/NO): YES